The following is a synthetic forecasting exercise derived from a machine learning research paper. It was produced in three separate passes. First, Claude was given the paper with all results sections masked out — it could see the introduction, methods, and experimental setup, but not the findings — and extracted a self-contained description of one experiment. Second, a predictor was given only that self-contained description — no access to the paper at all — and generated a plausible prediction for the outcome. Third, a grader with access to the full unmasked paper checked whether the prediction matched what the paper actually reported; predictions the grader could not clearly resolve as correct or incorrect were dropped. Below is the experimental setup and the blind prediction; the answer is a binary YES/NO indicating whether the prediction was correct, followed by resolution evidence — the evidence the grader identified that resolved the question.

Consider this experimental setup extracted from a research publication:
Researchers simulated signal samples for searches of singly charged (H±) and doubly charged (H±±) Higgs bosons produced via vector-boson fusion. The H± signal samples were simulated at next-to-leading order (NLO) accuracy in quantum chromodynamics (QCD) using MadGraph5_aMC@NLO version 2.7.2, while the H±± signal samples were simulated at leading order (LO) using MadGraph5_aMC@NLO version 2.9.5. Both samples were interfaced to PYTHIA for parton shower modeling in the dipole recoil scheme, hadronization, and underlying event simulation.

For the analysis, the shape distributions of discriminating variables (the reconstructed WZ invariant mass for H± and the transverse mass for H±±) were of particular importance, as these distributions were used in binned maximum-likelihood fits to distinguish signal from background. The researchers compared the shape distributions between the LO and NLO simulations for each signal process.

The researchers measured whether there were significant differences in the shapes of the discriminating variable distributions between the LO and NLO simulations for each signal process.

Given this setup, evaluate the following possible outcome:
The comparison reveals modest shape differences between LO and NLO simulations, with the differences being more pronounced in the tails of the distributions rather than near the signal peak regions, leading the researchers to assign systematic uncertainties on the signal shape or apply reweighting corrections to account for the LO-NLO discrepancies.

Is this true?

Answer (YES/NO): NO